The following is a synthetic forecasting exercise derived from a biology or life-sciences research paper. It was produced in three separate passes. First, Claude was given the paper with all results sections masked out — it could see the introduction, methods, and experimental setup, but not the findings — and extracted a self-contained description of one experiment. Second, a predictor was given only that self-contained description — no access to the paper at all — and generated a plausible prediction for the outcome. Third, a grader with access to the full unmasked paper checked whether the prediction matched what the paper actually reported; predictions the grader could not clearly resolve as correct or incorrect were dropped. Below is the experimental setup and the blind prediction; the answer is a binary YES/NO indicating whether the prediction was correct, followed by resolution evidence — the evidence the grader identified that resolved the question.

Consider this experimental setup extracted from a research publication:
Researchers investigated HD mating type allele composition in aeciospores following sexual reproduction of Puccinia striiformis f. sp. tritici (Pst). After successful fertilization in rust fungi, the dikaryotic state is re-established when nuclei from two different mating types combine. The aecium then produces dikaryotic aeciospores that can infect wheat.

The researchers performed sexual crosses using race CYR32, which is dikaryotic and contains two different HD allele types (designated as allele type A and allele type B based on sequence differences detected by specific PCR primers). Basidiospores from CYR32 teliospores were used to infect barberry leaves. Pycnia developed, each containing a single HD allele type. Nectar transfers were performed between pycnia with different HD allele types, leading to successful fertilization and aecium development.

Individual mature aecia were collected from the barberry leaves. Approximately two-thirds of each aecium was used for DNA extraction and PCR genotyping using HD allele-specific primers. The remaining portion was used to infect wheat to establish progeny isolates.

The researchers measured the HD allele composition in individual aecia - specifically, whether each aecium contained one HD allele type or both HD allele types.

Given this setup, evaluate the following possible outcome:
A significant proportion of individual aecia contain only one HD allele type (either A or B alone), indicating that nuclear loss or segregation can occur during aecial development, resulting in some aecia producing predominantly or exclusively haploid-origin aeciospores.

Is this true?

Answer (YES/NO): NO